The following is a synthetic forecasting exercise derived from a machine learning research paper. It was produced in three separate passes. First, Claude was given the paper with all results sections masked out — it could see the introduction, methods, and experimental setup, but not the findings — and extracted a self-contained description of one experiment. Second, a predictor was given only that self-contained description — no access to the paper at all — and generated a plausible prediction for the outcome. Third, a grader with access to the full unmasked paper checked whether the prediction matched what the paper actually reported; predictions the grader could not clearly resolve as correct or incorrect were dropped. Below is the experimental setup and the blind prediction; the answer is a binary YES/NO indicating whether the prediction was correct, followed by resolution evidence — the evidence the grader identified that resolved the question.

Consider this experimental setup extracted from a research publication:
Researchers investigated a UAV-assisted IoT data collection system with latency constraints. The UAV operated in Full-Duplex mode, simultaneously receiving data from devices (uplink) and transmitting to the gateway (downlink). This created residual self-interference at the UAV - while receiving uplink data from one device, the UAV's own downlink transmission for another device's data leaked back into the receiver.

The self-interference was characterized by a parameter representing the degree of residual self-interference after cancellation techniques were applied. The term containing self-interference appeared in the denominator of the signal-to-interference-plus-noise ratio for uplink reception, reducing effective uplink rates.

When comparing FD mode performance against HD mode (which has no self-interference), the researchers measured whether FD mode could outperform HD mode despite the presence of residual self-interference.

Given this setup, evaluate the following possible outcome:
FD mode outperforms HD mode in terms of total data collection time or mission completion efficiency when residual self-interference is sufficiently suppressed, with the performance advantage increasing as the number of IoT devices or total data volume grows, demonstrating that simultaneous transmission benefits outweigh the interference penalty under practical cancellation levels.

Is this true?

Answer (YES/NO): NO